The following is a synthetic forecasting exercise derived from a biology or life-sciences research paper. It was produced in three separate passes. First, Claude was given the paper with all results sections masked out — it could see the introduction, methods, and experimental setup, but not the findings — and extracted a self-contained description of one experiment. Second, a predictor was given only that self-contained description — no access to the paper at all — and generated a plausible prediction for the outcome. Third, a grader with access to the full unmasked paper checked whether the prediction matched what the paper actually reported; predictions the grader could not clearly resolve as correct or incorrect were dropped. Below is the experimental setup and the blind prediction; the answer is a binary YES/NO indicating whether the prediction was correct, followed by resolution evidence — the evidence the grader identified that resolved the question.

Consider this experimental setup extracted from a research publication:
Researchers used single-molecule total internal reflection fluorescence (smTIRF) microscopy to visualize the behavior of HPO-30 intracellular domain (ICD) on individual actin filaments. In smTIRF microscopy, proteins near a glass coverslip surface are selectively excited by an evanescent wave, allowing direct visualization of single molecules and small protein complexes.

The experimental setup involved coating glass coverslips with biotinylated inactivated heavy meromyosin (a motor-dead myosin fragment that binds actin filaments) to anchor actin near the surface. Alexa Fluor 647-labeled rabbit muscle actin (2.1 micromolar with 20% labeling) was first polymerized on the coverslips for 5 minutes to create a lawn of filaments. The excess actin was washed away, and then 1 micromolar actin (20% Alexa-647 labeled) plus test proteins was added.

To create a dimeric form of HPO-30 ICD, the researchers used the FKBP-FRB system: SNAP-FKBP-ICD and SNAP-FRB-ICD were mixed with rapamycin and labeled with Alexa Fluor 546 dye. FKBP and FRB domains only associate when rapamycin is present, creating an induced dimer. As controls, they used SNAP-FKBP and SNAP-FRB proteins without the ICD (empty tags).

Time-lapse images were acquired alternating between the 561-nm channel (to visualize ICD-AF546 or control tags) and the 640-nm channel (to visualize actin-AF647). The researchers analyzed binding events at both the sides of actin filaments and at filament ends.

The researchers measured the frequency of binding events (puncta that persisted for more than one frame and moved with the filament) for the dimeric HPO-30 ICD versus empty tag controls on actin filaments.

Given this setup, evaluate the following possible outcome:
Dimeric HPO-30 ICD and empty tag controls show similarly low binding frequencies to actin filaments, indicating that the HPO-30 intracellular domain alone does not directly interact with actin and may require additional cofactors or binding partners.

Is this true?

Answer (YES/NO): NO